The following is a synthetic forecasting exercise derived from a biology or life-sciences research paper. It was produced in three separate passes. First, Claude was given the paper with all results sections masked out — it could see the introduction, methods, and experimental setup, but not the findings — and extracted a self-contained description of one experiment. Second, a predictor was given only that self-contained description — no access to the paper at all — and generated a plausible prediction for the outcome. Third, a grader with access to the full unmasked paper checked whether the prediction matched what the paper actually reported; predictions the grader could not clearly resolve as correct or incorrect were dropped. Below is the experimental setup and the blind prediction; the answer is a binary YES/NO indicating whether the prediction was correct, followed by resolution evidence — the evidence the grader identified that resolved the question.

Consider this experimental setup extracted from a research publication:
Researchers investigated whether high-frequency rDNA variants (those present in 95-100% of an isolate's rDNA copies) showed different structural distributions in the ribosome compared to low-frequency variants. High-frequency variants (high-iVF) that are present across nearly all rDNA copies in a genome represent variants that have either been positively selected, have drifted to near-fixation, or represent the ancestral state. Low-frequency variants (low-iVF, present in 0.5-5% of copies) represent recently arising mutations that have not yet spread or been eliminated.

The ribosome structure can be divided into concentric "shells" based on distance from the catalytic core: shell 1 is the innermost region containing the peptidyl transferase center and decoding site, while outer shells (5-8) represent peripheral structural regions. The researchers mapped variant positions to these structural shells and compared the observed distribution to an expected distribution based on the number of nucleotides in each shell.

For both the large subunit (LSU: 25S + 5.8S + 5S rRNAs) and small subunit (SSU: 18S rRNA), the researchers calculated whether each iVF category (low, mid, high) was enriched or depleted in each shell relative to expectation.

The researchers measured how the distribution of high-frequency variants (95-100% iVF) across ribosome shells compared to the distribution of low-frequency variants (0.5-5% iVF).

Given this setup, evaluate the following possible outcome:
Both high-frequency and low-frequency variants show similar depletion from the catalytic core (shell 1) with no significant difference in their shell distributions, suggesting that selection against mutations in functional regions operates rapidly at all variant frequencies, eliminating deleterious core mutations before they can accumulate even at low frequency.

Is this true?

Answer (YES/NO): NO